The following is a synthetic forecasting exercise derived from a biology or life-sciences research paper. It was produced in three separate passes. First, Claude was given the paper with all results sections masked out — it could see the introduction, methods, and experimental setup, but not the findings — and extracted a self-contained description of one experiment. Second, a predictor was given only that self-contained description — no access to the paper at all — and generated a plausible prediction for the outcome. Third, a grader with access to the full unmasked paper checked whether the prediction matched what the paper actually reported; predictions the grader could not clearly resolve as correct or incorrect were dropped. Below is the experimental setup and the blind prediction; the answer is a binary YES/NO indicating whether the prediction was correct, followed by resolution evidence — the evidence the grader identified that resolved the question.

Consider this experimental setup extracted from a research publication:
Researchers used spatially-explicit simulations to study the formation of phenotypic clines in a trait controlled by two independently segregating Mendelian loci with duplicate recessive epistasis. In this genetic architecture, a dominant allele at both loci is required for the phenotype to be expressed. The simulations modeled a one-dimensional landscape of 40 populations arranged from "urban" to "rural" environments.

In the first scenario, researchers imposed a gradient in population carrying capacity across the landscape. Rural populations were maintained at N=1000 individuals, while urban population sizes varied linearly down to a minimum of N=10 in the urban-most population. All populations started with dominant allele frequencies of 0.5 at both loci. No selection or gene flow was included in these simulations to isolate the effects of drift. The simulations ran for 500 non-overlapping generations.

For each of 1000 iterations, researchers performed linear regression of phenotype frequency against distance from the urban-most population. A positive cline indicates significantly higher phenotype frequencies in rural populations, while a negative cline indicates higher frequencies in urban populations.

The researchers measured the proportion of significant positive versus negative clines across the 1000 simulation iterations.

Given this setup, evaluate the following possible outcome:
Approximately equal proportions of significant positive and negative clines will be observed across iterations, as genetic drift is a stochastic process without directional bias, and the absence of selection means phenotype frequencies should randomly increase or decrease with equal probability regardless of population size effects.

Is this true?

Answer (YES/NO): NO